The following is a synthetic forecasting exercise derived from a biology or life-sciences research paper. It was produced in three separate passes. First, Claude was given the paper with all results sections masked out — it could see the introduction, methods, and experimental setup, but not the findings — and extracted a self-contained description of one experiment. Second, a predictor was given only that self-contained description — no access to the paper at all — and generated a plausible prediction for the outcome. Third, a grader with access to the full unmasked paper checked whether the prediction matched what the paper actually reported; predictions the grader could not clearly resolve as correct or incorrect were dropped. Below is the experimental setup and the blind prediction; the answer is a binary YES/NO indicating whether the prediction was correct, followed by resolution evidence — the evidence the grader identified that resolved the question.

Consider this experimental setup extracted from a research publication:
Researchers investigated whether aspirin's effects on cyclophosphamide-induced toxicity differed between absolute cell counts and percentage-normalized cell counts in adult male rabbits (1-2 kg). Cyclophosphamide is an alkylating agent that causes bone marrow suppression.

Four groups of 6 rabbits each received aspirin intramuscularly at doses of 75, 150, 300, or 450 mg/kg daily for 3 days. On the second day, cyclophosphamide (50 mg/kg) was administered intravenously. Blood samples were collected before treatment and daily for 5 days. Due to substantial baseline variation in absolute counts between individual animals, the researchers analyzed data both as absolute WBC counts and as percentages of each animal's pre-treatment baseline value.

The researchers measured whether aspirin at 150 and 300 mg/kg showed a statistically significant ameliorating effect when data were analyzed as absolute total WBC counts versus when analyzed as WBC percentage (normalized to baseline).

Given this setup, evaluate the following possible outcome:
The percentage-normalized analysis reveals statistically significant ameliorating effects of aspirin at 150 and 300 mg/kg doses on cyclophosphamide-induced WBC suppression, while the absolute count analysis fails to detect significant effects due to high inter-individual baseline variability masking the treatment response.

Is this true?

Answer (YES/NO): YES